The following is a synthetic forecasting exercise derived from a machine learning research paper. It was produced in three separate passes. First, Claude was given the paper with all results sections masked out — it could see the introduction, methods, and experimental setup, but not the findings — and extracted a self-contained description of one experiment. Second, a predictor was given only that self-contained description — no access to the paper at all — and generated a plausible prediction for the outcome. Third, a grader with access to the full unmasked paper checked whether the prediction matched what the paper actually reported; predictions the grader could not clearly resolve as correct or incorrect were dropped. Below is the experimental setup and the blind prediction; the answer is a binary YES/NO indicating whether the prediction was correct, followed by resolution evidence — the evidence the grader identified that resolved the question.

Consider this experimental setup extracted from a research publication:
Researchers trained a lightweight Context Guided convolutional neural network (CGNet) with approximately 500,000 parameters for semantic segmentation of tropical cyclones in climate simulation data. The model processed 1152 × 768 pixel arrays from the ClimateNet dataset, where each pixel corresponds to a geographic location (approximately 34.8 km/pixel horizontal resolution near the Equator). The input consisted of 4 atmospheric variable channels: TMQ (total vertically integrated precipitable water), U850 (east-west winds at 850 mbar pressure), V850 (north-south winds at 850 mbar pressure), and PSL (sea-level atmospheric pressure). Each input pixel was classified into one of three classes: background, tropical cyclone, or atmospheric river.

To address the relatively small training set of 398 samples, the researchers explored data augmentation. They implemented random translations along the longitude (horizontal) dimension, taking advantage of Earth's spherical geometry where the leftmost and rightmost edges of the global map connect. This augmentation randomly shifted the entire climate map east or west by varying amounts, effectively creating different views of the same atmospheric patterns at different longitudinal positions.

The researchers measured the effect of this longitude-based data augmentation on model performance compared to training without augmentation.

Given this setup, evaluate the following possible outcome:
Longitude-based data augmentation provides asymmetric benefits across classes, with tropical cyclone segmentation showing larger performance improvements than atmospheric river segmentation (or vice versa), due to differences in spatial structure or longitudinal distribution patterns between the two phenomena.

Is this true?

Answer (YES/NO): NO